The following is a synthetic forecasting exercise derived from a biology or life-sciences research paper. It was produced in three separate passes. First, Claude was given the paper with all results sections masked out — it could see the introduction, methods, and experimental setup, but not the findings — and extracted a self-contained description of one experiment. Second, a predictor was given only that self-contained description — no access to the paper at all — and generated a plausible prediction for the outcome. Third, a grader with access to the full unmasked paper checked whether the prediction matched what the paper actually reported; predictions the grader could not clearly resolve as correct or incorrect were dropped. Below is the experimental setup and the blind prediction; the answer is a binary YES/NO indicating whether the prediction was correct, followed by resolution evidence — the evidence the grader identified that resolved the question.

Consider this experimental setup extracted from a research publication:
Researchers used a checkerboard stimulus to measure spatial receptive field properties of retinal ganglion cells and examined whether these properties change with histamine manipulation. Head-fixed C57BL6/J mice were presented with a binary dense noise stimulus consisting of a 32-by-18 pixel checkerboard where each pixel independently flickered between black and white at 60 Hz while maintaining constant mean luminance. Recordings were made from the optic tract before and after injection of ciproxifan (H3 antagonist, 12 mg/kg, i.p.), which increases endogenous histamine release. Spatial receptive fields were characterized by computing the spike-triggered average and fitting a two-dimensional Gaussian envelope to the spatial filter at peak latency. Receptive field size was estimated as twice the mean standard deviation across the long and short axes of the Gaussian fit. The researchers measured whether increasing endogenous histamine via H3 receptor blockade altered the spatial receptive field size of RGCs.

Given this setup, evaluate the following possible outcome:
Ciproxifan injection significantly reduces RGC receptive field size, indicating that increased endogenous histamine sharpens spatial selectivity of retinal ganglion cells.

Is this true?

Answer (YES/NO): NO